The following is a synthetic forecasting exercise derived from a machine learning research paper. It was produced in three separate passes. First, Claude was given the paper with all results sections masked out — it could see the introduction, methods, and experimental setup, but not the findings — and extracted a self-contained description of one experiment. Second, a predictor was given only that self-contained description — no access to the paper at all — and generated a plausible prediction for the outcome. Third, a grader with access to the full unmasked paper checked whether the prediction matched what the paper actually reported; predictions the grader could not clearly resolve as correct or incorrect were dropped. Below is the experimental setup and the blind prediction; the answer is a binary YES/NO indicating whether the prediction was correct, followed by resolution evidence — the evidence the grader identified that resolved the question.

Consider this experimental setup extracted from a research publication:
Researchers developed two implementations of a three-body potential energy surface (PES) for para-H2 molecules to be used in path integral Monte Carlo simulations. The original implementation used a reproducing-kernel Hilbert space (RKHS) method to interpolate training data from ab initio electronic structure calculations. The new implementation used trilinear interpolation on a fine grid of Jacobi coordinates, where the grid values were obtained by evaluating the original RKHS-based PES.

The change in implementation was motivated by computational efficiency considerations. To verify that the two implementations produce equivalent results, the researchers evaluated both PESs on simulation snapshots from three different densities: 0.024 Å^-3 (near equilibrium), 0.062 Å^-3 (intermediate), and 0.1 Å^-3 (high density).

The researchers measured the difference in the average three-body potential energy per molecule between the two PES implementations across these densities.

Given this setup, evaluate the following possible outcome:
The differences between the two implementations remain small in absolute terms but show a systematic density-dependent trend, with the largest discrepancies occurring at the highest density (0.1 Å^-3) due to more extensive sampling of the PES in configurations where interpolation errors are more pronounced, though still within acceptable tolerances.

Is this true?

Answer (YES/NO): YES